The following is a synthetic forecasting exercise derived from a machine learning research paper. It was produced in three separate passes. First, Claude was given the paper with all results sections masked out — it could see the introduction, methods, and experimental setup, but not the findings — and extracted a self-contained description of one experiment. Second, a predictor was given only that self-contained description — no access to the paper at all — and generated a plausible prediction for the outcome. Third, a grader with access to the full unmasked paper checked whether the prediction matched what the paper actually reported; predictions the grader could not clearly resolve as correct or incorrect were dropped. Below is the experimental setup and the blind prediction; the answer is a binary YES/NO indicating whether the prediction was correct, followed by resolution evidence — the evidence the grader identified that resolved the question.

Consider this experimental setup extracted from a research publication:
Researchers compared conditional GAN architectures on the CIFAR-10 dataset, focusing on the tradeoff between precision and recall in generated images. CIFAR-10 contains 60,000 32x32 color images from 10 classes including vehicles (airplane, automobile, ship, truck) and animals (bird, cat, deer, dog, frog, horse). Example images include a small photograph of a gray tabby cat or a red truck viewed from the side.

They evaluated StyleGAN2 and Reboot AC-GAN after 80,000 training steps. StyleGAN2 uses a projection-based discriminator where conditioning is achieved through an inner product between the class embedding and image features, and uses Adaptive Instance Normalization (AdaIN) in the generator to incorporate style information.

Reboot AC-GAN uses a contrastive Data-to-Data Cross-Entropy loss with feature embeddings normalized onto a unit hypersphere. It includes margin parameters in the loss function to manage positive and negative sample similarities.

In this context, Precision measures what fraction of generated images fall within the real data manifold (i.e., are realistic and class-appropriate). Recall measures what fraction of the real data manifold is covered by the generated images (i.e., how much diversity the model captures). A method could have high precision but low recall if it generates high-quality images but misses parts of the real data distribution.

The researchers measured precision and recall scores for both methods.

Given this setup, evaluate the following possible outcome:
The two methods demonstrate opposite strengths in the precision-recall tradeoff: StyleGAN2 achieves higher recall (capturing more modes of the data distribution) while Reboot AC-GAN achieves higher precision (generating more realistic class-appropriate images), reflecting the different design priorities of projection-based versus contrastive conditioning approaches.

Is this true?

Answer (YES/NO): YES